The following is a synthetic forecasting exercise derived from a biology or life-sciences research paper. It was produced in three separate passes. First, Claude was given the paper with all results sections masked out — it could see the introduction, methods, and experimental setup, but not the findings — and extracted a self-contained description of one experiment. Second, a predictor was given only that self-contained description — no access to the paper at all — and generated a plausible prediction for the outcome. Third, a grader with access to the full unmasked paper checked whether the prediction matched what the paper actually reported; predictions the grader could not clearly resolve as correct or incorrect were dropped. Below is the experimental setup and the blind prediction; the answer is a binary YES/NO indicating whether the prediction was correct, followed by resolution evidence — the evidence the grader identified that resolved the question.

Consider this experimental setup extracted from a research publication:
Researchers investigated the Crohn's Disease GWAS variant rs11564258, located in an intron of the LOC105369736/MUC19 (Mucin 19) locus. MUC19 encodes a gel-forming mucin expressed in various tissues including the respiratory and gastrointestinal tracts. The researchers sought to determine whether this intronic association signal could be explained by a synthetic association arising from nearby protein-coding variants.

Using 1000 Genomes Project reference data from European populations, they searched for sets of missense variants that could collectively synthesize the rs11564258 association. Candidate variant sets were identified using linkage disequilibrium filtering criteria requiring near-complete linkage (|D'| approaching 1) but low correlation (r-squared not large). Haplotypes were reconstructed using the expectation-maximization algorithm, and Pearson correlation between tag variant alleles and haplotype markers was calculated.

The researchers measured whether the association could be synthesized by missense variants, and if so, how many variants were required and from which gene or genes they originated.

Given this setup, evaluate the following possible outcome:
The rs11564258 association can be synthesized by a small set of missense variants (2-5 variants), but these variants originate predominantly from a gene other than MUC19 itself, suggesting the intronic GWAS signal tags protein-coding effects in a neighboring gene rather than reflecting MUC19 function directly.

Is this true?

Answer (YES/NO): NO